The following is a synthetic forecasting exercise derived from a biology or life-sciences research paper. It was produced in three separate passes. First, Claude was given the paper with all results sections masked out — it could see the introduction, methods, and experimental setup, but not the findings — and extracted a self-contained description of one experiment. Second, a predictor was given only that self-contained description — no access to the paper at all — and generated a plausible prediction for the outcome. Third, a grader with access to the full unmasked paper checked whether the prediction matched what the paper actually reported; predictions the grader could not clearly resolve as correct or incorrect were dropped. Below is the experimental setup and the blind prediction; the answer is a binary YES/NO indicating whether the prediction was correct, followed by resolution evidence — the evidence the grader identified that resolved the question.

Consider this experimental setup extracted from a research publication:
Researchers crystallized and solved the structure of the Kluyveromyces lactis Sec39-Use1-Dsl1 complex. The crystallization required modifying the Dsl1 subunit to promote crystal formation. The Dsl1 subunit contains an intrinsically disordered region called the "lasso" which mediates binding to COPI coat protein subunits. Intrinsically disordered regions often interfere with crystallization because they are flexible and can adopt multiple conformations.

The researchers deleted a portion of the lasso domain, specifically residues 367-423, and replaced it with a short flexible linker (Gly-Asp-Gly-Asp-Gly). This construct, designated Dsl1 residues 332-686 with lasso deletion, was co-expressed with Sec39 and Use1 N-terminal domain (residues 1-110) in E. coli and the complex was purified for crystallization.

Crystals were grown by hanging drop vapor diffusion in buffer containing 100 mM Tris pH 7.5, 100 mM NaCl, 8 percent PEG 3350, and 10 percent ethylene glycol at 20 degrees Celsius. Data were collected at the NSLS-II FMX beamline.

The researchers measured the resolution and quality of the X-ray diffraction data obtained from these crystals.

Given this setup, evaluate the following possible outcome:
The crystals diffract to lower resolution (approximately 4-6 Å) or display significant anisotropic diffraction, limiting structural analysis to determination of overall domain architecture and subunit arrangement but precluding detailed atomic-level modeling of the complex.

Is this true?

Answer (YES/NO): YES